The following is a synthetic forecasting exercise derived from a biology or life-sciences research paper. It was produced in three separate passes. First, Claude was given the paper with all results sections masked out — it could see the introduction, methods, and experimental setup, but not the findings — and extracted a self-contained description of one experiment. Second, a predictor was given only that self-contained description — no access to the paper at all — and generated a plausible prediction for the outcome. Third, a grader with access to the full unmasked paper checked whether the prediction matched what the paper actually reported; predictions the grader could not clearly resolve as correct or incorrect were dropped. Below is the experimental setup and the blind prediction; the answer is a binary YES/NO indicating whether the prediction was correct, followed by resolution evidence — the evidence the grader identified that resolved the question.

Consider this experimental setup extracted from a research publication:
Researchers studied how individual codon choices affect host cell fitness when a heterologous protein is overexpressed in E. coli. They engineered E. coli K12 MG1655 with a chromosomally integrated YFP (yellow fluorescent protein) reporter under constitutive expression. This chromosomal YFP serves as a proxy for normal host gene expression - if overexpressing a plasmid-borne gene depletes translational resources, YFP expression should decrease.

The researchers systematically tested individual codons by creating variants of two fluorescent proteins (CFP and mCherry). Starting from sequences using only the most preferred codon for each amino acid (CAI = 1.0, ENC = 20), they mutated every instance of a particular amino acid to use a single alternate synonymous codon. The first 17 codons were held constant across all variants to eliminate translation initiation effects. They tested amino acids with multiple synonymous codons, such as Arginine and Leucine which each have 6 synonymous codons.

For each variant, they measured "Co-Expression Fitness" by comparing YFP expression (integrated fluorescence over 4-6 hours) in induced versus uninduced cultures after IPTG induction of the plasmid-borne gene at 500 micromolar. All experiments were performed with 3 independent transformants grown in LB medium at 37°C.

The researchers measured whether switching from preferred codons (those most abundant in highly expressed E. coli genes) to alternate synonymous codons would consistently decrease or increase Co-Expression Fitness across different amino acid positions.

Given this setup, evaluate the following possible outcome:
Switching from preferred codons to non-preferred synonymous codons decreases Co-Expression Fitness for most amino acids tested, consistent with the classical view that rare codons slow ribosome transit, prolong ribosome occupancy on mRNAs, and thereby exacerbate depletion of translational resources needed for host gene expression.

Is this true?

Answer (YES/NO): NO